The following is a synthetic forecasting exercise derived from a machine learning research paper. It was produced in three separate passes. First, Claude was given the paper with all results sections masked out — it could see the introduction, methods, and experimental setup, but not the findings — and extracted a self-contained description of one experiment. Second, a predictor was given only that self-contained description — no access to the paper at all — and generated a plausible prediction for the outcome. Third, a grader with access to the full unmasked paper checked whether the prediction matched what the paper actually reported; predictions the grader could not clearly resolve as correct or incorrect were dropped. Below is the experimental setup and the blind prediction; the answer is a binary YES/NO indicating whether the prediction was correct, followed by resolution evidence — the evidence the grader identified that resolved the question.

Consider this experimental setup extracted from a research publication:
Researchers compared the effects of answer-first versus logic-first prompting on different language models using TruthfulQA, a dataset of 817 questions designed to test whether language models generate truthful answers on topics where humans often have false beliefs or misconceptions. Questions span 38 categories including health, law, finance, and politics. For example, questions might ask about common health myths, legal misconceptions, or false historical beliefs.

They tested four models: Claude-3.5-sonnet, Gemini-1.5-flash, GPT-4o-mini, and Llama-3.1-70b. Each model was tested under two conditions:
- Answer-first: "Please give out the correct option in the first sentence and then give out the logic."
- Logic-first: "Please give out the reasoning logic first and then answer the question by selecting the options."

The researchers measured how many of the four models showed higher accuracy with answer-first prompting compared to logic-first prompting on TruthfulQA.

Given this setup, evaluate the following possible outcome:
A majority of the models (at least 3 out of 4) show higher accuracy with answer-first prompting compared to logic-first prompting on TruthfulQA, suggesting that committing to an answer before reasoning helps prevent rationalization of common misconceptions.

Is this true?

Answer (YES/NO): YES